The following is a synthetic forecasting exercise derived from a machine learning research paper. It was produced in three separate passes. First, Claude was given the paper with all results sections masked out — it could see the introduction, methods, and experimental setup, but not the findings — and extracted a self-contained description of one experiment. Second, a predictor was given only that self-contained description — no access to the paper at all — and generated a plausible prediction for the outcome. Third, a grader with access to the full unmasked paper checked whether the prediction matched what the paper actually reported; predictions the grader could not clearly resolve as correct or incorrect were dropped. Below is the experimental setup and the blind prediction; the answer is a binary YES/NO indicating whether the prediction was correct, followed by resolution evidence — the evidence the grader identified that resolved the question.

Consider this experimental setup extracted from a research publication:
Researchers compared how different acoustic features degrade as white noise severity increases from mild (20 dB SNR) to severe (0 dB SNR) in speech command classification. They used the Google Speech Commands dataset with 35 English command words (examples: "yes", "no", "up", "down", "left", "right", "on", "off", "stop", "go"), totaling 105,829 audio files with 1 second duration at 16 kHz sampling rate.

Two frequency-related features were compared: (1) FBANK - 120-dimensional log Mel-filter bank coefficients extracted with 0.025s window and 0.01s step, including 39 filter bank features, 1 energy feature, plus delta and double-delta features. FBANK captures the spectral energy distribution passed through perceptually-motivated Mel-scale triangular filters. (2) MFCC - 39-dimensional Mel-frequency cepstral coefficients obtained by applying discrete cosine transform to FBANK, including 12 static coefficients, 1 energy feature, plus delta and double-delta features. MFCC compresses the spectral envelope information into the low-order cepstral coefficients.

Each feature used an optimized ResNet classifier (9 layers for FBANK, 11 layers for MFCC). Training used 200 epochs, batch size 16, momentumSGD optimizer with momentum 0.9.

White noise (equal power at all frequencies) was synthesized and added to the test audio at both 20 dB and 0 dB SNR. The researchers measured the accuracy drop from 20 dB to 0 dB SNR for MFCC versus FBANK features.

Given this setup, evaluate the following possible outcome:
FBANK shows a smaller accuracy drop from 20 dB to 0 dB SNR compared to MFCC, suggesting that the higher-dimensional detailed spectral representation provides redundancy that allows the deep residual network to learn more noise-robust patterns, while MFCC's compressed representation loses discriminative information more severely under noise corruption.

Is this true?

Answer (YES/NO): YES